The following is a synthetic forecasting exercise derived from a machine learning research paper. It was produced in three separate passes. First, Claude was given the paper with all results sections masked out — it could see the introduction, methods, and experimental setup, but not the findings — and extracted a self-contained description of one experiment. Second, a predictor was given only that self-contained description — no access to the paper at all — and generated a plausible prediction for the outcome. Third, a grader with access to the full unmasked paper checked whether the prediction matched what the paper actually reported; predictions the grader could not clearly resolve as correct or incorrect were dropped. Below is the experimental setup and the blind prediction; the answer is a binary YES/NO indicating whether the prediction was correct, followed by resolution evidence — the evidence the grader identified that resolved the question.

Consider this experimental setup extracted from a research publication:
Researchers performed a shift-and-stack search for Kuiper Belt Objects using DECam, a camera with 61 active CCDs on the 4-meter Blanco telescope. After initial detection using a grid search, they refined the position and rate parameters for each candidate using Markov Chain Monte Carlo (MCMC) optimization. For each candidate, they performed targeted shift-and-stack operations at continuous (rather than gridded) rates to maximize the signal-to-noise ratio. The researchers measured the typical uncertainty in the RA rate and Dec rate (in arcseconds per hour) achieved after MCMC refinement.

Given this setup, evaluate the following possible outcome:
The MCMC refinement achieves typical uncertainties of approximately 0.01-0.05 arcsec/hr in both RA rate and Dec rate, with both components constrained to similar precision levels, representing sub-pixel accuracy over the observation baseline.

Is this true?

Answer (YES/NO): NO